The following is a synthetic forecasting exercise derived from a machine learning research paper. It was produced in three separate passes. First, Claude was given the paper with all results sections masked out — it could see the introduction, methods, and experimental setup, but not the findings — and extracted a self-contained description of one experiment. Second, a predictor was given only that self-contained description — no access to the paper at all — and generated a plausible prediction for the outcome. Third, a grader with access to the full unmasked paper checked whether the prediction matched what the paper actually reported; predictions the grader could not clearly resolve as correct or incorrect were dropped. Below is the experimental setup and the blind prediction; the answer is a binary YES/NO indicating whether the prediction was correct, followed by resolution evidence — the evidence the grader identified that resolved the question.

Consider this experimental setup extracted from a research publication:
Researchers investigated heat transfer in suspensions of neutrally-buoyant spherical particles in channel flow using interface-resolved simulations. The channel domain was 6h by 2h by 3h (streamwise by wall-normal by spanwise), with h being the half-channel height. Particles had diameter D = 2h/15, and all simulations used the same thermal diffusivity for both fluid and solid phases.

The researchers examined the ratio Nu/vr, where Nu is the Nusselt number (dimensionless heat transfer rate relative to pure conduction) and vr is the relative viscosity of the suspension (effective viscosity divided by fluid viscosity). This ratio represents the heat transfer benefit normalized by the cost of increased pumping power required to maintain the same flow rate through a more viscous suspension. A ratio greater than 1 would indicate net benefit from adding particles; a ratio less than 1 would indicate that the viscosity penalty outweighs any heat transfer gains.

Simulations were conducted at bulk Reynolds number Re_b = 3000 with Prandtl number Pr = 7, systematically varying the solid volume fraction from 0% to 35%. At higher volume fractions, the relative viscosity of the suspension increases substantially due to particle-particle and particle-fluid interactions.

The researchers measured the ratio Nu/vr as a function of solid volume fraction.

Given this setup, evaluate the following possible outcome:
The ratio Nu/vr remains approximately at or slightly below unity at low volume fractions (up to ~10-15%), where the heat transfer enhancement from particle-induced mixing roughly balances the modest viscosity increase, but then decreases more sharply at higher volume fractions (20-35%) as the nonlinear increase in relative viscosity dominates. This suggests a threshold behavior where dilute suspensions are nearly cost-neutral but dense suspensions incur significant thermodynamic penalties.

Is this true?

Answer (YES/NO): NO